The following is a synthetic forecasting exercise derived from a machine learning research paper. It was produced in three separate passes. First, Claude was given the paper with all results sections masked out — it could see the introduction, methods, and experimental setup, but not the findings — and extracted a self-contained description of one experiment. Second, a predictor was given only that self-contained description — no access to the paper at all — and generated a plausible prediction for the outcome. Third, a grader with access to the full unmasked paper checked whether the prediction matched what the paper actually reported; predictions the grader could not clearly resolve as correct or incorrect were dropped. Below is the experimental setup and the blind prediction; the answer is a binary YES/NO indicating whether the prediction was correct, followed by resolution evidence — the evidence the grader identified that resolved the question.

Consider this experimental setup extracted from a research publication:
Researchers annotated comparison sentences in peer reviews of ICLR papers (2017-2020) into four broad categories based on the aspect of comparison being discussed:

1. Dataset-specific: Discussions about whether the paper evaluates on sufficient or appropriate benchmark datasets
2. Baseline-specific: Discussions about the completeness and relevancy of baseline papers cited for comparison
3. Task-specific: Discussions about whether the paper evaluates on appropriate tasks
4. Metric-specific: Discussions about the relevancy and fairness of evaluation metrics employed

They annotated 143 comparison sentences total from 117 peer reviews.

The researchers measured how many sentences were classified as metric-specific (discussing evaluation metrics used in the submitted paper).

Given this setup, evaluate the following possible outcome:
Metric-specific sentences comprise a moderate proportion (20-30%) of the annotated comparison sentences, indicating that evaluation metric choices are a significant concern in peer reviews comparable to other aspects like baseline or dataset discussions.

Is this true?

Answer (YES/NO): NO